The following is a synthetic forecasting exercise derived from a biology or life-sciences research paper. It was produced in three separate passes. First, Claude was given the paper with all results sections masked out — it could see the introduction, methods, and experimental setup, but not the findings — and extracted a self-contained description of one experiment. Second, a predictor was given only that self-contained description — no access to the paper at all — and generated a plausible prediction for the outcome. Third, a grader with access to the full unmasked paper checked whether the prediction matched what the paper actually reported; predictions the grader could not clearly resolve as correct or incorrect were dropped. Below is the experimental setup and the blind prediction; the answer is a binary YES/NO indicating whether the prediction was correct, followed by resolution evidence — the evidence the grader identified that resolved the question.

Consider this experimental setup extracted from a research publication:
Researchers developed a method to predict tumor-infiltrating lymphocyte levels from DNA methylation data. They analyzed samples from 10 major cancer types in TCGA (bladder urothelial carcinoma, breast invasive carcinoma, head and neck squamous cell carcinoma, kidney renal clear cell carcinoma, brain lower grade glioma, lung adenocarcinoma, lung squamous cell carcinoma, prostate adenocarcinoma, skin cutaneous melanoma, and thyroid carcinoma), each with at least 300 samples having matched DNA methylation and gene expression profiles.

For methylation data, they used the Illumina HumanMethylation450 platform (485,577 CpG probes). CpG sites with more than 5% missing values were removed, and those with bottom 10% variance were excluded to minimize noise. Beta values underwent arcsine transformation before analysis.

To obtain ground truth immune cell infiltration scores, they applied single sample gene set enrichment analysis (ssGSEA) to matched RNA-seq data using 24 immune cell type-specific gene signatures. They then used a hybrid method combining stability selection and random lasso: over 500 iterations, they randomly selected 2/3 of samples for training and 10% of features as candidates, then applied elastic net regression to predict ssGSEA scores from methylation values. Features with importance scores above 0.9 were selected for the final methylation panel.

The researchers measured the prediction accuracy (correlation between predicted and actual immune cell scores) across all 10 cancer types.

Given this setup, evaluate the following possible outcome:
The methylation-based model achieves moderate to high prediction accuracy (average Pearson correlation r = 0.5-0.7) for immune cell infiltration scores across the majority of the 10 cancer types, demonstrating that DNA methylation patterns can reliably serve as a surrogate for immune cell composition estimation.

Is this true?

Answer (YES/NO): NO